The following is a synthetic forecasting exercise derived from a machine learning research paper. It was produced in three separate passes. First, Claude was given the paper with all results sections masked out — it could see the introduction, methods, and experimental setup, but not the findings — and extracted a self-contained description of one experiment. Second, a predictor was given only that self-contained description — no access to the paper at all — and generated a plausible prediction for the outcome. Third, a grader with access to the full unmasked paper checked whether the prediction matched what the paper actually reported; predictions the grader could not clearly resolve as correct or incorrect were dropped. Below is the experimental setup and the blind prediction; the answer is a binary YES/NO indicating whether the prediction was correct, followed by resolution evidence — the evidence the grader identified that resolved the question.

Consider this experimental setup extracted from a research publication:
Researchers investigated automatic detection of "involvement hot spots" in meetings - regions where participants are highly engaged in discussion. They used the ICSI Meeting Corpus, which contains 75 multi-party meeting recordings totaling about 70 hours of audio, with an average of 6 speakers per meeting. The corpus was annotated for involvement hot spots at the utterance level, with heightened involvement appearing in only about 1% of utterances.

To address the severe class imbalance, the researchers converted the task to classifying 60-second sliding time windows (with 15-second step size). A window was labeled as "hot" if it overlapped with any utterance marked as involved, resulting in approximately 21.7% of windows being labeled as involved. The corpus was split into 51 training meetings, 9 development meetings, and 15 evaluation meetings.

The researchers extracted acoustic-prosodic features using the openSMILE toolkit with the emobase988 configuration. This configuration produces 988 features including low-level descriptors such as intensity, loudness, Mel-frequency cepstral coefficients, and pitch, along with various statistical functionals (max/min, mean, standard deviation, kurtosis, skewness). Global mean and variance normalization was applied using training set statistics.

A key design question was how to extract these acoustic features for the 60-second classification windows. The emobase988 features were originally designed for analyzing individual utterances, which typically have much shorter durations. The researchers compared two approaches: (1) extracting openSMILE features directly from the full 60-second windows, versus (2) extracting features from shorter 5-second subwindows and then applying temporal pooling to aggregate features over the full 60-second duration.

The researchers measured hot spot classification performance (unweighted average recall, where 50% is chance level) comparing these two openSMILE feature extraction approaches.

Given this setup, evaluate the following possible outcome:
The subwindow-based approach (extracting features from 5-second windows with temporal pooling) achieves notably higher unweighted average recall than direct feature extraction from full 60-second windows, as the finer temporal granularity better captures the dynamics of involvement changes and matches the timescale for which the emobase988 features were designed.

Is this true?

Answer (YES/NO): YES